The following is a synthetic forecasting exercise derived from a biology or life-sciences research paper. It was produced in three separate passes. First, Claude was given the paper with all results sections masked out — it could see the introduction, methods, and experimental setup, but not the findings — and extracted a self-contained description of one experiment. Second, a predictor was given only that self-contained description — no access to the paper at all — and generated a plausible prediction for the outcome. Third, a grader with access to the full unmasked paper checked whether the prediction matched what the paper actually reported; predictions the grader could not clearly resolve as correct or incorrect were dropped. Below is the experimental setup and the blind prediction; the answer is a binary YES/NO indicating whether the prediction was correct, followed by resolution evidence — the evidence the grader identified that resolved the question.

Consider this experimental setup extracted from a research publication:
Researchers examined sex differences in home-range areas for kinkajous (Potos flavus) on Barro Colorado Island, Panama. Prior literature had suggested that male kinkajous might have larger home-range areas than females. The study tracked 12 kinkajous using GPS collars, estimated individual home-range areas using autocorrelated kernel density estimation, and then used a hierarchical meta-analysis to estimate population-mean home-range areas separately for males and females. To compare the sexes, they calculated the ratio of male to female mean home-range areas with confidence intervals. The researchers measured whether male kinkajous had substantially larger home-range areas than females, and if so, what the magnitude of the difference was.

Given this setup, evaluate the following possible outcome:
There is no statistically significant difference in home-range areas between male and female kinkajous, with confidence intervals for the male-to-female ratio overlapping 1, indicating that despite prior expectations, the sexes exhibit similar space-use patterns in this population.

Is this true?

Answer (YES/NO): NO